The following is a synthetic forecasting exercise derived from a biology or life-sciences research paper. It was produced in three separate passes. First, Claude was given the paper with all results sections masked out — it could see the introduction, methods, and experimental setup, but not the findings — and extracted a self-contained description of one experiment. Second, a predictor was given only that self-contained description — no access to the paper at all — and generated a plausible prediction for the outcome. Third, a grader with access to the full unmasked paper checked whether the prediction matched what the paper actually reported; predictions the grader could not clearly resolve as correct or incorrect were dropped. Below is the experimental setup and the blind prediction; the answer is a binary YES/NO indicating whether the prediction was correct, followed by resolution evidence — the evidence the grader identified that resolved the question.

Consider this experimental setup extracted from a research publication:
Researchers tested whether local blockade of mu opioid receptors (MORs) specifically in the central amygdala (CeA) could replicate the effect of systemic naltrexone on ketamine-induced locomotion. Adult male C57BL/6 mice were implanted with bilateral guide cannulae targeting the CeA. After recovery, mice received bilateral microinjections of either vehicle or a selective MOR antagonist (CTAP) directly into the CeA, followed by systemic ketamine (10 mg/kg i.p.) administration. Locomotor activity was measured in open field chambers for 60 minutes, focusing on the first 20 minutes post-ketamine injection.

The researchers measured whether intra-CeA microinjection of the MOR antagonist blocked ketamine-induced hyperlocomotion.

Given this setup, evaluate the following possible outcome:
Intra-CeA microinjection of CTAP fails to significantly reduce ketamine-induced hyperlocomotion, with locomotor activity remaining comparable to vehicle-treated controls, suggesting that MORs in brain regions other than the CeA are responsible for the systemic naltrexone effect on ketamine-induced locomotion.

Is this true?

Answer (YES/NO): NO